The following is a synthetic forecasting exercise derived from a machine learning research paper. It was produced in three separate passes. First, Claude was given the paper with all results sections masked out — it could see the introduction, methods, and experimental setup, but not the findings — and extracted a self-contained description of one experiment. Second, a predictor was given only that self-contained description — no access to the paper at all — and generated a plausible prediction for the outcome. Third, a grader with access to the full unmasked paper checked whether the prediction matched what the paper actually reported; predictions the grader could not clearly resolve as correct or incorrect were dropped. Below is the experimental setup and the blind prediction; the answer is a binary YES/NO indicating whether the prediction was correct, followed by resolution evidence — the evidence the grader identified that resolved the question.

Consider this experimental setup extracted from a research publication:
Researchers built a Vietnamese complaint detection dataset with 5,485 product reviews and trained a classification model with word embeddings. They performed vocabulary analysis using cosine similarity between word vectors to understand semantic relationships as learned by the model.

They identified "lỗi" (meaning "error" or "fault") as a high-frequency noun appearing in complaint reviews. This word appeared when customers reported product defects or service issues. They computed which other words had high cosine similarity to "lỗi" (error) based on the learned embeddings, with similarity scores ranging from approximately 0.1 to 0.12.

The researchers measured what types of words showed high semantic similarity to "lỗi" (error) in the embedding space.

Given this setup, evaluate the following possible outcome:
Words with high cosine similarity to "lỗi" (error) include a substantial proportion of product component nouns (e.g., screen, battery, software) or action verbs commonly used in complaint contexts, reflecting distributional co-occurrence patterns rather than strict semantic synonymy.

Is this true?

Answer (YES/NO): NO